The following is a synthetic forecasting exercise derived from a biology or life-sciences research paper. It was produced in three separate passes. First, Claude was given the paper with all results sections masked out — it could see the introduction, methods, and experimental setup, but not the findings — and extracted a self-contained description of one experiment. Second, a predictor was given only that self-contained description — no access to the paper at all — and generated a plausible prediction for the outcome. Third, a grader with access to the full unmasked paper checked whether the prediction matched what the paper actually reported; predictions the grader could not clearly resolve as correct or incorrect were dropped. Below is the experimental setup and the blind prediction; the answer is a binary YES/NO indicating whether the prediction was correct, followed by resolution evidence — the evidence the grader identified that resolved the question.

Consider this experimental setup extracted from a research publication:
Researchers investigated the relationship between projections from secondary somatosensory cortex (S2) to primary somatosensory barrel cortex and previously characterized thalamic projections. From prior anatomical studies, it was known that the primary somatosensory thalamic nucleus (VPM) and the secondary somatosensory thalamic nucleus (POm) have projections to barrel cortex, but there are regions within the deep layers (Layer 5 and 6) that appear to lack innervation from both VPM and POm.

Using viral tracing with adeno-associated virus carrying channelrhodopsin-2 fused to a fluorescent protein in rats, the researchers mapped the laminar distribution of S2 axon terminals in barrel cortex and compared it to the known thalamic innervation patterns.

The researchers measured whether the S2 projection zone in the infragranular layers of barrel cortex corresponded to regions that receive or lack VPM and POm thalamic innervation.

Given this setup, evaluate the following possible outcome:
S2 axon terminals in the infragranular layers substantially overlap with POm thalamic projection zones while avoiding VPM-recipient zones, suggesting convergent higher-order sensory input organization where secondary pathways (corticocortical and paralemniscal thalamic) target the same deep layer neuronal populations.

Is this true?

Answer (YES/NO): NO